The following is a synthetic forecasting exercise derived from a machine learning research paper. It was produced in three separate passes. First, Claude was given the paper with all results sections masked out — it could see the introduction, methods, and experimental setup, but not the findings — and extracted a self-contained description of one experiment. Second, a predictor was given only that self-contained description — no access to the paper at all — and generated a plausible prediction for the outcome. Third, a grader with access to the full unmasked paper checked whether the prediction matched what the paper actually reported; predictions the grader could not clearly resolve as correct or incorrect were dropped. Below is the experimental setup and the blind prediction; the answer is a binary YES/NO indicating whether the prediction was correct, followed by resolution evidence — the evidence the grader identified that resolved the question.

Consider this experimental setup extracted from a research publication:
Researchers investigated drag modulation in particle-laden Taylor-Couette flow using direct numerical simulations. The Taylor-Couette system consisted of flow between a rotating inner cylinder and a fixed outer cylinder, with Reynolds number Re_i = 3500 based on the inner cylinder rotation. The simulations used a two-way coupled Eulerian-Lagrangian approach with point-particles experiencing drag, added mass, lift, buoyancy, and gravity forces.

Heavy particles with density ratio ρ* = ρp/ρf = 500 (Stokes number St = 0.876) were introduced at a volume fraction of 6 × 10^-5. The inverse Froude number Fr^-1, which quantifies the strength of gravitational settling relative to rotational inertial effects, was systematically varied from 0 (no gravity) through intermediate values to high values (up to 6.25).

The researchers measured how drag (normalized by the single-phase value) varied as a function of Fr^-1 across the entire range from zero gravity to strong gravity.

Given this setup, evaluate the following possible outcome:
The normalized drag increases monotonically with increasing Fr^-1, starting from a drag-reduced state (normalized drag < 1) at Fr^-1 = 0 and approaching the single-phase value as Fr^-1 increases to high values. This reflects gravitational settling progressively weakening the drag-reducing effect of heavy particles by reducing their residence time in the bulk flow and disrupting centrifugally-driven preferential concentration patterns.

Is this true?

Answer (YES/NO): NO